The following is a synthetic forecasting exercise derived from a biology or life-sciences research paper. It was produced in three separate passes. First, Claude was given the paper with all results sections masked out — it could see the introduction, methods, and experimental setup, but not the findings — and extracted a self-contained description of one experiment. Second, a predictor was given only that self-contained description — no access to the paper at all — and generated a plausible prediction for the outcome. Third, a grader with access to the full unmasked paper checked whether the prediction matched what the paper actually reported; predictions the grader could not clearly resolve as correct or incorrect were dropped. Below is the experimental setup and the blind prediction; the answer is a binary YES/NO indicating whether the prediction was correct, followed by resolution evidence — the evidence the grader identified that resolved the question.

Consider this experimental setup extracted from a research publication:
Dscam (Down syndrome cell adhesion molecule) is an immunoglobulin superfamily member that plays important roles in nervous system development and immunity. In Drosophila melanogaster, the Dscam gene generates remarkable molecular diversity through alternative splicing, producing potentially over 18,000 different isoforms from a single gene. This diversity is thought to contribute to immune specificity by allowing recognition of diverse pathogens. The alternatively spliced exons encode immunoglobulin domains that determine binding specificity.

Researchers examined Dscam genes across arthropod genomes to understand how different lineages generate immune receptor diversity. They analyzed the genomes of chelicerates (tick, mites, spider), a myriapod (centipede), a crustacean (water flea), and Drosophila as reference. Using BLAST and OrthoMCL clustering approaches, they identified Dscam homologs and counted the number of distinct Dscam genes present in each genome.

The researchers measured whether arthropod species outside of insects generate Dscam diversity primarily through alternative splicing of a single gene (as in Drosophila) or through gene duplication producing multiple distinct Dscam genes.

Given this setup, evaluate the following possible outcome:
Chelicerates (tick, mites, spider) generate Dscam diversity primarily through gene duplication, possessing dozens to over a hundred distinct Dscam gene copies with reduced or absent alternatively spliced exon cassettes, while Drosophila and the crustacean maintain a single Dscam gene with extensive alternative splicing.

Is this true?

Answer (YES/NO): NO